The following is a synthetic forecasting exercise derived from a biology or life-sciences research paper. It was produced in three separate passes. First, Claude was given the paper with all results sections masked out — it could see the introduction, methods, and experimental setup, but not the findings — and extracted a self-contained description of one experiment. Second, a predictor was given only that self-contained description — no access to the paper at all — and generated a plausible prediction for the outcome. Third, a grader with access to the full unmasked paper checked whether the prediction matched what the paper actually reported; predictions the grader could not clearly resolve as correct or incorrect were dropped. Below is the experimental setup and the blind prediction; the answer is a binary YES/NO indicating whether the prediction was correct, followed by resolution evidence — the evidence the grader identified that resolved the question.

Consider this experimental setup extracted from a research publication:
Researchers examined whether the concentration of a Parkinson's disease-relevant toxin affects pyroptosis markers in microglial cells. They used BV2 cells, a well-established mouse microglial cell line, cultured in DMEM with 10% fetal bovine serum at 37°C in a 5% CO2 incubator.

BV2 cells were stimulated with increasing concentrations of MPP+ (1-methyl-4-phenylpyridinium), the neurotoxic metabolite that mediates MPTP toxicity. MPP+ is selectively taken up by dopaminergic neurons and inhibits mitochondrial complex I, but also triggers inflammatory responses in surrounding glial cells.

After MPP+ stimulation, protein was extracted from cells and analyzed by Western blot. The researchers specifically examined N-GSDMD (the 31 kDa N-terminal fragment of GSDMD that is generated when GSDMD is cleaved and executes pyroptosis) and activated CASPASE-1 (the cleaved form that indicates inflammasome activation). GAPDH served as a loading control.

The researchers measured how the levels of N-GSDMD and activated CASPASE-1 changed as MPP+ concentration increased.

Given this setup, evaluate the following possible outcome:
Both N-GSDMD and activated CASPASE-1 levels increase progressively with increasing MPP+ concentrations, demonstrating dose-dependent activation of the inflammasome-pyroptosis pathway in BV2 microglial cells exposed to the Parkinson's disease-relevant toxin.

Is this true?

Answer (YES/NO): YES